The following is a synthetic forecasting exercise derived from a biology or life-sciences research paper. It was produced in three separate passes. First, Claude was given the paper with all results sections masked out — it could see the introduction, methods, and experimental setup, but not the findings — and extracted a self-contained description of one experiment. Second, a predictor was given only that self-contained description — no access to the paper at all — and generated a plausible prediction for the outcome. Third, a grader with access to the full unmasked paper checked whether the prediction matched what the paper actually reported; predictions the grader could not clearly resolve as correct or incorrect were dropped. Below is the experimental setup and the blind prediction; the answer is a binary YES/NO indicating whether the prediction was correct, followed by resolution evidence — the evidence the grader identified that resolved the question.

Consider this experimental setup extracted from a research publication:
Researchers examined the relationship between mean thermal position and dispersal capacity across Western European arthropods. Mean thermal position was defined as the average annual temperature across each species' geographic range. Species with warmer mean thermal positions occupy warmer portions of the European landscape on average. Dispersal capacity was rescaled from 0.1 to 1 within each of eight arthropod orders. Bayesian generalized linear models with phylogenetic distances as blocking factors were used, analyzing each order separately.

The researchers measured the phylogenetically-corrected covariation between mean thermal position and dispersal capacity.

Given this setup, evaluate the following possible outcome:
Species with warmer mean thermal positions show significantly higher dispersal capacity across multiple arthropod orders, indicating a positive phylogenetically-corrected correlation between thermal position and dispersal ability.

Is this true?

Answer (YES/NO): YES